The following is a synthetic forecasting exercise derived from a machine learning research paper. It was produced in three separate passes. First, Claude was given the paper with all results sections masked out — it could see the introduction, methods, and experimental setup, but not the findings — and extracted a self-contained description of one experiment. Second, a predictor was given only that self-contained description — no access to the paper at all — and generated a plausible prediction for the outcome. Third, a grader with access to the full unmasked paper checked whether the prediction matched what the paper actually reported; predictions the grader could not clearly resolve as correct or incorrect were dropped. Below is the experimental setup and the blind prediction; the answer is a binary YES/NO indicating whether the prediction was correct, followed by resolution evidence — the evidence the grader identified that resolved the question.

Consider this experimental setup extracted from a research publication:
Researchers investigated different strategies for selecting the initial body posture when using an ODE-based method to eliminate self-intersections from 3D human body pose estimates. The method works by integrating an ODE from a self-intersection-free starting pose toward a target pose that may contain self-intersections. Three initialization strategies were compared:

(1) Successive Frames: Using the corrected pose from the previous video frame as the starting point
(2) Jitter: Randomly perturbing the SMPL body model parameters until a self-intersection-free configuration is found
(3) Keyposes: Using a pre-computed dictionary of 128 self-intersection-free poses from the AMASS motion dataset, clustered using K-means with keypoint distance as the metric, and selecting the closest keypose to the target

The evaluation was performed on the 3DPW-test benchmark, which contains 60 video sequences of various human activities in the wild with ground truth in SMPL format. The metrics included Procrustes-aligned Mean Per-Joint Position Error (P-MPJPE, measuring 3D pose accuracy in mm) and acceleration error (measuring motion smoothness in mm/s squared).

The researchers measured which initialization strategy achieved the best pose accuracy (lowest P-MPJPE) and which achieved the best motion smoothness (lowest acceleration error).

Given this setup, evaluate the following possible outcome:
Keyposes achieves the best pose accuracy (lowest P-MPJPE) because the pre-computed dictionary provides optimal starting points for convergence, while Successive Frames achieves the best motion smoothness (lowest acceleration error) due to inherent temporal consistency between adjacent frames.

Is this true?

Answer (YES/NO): NO